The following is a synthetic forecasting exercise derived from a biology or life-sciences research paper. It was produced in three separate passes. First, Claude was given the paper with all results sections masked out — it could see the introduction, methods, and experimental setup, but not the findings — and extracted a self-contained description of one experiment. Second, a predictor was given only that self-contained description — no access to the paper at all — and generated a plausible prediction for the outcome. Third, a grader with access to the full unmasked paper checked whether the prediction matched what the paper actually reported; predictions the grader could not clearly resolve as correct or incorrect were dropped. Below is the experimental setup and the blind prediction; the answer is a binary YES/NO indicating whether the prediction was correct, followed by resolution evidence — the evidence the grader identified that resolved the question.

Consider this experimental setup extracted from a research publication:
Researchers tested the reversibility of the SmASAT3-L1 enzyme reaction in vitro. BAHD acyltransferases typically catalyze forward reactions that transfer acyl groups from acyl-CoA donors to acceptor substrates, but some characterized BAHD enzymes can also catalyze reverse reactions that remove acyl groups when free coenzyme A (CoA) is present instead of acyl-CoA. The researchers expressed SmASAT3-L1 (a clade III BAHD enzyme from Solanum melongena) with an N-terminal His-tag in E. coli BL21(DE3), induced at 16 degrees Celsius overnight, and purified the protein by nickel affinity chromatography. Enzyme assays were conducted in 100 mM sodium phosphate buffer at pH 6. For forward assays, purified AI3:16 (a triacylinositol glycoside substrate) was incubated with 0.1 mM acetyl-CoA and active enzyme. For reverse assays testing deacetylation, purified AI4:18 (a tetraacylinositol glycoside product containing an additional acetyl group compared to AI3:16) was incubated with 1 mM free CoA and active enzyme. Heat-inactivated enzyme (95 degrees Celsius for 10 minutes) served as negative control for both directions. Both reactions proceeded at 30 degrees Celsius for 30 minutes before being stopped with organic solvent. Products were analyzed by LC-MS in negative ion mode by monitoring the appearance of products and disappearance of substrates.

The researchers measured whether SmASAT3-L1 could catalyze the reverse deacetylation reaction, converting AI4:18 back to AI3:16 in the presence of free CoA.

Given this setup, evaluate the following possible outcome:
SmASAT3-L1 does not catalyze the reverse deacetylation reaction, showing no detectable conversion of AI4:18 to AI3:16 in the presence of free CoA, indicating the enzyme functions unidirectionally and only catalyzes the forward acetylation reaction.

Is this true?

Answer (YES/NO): NO